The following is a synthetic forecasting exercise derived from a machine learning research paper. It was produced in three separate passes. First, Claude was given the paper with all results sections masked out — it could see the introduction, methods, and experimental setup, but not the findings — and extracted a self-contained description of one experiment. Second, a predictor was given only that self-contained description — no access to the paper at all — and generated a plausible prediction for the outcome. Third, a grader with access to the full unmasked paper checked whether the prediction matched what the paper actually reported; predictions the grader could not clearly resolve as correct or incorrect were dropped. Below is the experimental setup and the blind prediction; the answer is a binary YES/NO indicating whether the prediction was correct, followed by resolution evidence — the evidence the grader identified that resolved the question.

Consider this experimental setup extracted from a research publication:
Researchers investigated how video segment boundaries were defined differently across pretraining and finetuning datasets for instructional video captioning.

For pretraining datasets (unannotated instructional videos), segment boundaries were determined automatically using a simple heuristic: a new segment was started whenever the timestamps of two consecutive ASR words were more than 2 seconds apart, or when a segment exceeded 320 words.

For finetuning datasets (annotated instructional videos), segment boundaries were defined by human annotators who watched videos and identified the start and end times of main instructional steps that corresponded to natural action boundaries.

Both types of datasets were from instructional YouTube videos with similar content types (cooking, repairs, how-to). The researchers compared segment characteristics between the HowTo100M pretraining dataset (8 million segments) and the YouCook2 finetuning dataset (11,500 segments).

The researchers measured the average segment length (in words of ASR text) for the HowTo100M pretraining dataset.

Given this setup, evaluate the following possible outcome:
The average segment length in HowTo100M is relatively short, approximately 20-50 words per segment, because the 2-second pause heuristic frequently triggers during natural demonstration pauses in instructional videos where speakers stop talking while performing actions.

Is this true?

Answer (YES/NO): NO